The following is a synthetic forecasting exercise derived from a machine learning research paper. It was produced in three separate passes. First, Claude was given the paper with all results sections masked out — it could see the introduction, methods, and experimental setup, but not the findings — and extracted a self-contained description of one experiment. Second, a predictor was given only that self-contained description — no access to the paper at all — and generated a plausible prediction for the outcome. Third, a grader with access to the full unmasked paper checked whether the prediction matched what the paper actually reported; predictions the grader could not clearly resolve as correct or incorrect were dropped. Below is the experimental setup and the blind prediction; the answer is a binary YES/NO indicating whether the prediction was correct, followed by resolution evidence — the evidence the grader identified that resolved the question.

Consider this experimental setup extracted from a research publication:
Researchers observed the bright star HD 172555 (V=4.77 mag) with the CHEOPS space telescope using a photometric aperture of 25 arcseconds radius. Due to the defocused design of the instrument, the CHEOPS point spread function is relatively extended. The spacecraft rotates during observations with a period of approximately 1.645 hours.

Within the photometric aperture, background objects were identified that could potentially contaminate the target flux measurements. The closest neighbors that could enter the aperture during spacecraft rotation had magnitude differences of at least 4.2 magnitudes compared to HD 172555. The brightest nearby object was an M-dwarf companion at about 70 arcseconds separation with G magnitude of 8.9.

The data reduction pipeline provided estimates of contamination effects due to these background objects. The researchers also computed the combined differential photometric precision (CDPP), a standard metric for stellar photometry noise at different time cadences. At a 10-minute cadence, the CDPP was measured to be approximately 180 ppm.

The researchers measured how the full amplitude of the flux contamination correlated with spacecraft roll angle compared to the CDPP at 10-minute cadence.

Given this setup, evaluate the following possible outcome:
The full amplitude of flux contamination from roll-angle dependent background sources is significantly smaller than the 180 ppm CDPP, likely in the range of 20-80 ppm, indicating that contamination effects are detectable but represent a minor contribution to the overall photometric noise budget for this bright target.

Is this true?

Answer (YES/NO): YES